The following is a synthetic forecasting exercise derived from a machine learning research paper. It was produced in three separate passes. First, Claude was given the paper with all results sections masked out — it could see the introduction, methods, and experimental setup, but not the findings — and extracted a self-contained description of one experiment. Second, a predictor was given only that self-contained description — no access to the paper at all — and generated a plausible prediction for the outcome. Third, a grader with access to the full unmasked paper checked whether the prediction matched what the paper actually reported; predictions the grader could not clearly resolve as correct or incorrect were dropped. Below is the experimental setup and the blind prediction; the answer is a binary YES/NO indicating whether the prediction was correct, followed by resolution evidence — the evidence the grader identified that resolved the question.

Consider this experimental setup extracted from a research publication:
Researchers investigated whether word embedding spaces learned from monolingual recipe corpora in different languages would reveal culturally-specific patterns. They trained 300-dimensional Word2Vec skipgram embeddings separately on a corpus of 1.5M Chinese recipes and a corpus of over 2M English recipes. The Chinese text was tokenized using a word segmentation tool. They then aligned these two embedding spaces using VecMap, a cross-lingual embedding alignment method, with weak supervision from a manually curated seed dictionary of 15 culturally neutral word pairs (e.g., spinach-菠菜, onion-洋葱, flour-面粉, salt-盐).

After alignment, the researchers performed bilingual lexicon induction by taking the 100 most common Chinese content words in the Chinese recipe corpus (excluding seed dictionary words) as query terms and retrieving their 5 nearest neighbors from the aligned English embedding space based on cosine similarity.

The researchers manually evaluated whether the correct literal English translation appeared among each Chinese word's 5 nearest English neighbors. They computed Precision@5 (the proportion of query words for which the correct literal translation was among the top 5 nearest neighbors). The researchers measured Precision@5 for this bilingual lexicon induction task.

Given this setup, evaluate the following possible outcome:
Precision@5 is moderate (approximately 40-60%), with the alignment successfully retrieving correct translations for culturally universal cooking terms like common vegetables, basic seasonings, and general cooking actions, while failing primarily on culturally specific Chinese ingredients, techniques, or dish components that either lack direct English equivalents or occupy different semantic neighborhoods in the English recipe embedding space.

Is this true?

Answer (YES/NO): NO